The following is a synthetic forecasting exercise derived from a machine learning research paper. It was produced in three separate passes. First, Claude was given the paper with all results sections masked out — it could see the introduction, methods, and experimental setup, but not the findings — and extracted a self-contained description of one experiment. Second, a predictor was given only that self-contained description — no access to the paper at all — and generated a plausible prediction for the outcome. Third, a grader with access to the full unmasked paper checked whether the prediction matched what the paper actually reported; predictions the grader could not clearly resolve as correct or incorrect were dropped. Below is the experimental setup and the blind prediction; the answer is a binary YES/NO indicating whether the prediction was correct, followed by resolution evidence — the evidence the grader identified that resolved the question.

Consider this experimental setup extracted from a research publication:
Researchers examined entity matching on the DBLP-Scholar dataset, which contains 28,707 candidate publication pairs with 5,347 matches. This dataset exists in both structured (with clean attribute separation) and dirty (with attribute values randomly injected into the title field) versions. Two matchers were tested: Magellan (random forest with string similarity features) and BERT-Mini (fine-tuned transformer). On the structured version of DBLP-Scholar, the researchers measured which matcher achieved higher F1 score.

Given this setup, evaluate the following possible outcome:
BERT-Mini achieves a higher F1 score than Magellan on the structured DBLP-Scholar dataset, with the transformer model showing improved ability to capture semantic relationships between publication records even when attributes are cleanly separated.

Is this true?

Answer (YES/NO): NO